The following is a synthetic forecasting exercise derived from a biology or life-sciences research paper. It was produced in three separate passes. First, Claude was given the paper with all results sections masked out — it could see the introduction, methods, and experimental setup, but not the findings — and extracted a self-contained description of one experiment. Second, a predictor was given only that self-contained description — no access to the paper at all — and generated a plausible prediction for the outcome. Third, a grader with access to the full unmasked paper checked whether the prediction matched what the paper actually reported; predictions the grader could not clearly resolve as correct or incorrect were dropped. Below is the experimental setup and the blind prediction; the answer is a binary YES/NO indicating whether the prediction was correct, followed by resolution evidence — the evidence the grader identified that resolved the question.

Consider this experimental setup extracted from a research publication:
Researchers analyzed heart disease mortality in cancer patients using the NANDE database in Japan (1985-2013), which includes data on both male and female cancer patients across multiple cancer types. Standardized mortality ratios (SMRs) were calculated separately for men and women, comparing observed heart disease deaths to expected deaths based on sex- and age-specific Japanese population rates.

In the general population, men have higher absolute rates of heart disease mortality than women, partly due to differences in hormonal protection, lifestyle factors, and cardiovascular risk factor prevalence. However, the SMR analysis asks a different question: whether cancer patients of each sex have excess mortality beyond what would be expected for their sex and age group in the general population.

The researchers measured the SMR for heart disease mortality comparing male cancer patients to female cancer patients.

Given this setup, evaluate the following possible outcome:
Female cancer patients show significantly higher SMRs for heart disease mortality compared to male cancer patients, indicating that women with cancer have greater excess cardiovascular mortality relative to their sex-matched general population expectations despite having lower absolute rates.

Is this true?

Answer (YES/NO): YES